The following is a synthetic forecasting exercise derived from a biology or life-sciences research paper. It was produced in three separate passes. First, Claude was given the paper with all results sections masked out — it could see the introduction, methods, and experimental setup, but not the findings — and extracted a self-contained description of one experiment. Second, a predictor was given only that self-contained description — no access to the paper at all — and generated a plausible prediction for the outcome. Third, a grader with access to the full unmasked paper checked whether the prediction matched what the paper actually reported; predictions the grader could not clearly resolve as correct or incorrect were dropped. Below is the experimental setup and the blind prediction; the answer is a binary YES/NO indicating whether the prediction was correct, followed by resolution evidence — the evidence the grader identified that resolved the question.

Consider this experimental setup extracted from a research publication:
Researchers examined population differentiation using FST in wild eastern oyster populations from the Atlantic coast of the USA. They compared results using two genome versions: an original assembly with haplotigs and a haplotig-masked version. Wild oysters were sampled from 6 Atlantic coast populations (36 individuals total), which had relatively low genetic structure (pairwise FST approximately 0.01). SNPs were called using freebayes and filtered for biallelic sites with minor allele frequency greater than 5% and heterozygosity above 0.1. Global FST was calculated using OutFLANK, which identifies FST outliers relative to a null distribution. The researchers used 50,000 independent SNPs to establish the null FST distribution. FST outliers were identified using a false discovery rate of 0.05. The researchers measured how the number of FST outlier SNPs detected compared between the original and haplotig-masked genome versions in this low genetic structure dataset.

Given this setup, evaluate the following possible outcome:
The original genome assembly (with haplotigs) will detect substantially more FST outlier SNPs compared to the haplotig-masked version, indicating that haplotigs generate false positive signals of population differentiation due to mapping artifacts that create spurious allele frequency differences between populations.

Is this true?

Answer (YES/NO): NO